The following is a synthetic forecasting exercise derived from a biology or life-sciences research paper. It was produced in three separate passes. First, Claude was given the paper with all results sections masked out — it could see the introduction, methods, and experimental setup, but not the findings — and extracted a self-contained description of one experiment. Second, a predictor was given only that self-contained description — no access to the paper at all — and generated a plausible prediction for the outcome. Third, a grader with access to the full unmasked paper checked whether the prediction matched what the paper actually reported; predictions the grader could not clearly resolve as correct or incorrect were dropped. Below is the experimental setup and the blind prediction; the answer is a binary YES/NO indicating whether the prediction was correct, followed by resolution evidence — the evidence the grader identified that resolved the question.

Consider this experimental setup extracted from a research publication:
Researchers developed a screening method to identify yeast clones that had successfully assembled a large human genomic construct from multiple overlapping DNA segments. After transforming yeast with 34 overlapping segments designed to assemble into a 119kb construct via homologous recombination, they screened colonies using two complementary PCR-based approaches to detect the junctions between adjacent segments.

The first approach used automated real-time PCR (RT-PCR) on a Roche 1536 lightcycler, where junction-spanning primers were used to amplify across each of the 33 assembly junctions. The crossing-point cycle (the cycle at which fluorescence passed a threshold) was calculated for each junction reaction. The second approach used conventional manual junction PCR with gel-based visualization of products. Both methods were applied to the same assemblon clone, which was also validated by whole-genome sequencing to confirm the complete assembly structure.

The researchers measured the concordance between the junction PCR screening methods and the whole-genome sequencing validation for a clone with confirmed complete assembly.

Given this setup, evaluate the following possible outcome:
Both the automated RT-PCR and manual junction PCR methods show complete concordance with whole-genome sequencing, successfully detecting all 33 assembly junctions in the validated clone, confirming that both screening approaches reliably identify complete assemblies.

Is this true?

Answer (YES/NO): NO